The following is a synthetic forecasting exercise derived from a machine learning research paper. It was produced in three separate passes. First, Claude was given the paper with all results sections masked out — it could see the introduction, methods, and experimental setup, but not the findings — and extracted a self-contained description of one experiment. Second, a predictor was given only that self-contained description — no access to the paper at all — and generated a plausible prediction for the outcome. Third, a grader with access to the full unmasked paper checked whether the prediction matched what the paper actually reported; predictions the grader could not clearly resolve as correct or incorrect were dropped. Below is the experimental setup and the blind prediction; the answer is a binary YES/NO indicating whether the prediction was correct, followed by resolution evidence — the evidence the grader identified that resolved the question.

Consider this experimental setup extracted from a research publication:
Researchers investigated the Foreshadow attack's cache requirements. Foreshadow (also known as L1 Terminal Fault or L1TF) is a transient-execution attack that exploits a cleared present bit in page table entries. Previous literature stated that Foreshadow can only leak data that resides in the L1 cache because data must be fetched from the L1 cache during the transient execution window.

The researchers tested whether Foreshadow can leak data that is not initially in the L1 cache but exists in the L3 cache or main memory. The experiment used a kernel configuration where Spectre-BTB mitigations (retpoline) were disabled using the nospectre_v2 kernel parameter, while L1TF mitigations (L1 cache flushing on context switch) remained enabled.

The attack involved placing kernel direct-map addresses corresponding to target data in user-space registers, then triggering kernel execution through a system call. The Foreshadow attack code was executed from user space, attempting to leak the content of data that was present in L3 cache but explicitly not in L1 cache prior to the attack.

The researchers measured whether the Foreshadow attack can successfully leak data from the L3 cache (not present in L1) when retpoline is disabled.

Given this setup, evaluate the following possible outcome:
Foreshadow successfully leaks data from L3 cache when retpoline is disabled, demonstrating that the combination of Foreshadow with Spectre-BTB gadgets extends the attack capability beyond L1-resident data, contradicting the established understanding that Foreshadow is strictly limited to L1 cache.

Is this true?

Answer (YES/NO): YES